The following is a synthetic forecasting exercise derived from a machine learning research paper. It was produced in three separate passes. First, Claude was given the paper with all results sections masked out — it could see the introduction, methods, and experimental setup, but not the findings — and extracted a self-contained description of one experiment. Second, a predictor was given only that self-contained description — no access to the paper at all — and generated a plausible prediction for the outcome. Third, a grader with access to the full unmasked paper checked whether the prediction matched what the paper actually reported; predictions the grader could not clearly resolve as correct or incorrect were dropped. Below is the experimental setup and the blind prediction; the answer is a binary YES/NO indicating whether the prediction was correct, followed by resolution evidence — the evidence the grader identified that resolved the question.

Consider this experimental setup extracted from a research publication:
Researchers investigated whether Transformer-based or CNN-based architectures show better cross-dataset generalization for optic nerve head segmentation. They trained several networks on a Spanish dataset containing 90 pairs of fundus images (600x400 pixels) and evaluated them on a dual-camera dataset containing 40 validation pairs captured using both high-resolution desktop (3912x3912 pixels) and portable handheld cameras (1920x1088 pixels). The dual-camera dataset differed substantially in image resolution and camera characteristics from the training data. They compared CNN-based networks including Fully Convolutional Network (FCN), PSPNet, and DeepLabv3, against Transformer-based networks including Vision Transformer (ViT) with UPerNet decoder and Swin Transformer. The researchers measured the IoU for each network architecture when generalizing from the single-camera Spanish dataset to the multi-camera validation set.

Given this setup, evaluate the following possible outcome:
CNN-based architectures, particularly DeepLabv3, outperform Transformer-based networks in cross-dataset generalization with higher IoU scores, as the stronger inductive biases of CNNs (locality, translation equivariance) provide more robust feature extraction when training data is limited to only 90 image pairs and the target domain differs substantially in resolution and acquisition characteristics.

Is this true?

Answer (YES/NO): NO